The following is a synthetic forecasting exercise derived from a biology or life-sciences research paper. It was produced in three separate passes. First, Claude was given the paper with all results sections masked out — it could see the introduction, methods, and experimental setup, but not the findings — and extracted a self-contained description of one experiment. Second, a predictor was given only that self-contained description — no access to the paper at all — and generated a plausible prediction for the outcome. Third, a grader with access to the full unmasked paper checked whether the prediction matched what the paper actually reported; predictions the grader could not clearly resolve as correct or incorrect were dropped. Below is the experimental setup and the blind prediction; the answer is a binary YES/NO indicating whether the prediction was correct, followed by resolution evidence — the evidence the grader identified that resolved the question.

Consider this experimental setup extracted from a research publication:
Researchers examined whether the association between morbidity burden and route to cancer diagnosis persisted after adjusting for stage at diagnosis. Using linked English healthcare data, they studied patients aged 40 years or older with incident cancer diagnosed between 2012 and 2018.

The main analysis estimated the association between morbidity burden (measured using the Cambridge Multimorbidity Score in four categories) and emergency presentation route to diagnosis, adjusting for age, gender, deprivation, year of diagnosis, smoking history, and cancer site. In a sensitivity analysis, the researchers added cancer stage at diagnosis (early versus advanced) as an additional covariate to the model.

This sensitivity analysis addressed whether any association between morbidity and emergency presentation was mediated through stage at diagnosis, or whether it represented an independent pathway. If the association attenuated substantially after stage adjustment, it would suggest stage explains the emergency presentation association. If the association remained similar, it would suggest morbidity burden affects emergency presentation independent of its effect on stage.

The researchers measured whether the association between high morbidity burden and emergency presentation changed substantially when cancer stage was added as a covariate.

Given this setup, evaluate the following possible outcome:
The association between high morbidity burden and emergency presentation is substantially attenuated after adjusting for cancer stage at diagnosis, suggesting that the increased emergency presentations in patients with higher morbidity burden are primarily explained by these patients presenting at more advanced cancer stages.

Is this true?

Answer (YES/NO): NO